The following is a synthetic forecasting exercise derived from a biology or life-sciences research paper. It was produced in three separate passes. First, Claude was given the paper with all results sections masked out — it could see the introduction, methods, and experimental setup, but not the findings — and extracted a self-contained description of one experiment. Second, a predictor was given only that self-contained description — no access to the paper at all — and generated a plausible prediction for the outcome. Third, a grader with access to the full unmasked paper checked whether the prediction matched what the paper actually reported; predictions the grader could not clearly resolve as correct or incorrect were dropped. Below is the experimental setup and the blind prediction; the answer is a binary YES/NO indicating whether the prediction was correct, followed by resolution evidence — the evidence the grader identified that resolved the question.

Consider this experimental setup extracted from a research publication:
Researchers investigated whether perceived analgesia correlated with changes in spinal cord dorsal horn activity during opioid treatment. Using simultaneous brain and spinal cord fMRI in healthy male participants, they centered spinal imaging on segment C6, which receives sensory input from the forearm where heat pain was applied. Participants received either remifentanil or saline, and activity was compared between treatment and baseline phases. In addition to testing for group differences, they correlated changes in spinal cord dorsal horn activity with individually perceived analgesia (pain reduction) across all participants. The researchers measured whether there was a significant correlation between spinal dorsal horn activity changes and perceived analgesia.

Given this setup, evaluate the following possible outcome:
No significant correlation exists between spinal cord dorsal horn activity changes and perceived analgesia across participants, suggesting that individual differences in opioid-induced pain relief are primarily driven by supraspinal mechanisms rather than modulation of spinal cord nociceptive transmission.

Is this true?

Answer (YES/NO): YES